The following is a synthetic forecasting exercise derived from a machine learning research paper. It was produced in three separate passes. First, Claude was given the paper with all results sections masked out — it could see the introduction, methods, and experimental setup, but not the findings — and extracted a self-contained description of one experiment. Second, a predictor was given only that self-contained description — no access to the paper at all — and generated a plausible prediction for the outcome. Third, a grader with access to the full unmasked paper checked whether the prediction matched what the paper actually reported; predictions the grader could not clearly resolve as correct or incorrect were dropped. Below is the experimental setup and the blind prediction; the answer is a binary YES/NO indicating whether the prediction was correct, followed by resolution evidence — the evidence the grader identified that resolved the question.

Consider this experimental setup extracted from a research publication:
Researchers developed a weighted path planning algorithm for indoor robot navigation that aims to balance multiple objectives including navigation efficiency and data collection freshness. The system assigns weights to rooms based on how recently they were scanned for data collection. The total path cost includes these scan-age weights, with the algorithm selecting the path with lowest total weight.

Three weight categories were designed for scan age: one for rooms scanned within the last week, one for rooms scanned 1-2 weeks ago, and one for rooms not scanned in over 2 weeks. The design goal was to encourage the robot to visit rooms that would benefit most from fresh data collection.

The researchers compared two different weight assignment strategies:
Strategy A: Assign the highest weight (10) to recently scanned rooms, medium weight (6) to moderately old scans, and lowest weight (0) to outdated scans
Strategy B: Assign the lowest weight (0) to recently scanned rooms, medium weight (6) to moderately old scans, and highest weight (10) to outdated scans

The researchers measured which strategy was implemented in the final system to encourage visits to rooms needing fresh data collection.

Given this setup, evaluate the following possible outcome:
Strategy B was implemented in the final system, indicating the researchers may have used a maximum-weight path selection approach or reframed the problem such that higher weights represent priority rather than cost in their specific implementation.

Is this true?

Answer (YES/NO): NO